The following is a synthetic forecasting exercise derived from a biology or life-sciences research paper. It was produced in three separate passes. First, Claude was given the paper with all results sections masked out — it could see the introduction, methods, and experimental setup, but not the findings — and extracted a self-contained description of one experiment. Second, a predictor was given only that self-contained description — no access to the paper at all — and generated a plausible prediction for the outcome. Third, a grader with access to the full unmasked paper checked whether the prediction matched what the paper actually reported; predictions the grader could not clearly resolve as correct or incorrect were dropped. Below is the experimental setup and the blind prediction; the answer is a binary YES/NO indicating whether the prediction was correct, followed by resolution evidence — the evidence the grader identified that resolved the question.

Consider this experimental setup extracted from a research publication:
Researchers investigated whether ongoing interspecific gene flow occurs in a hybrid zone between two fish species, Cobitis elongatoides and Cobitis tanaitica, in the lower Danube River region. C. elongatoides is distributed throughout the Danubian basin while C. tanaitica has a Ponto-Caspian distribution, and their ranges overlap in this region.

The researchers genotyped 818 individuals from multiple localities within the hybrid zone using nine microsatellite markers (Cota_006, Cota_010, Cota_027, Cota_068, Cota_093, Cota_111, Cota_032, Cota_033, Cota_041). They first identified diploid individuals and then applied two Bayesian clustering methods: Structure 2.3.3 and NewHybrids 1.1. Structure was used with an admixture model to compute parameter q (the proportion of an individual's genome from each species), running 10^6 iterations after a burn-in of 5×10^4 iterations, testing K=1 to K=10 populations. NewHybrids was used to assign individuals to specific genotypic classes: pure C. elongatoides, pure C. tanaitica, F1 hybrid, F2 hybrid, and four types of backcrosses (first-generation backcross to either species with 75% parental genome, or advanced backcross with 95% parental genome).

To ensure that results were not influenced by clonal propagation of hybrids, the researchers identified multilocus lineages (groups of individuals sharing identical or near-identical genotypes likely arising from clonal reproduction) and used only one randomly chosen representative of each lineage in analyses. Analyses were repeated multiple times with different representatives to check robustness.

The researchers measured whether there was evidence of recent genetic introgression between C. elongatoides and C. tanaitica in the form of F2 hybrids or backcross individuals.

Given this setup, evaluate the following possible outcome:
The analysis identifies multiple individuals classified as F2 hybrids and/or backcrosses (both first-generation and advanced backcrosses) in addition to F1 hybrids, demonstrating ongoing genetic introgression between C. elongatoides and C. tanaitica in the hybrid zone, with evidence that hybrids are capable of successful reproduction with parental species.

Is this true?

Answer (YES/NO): NO